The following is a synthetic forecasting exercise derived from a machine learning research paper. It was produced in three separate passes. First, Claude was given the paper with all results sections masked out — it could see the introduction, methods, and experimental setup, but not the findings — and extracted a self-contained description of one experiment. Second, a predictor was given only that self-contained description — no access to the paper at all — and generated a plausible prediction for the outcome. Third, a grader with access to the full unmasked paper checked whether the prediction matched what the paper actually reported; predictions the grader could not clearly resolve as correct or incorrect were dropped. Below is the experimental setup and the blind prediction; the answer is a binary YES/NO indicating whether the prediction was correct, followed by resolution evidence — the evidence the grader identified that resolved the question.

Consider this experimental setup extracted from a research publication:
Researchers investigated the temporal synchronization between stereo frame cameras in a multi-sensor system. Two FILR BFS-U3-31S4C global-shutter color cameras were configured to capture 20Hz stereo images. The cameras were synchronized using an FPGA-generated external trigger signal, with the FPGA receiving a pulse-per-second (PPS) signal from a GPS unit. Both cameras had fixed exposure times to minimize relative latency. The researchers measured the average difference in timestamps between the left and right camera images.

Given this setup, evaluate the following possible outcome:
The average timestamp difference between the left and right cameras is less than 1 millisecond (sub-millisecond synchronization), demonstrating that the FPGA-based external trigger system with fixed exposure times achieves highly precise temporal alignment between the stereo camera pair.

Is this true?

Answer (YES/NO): YES